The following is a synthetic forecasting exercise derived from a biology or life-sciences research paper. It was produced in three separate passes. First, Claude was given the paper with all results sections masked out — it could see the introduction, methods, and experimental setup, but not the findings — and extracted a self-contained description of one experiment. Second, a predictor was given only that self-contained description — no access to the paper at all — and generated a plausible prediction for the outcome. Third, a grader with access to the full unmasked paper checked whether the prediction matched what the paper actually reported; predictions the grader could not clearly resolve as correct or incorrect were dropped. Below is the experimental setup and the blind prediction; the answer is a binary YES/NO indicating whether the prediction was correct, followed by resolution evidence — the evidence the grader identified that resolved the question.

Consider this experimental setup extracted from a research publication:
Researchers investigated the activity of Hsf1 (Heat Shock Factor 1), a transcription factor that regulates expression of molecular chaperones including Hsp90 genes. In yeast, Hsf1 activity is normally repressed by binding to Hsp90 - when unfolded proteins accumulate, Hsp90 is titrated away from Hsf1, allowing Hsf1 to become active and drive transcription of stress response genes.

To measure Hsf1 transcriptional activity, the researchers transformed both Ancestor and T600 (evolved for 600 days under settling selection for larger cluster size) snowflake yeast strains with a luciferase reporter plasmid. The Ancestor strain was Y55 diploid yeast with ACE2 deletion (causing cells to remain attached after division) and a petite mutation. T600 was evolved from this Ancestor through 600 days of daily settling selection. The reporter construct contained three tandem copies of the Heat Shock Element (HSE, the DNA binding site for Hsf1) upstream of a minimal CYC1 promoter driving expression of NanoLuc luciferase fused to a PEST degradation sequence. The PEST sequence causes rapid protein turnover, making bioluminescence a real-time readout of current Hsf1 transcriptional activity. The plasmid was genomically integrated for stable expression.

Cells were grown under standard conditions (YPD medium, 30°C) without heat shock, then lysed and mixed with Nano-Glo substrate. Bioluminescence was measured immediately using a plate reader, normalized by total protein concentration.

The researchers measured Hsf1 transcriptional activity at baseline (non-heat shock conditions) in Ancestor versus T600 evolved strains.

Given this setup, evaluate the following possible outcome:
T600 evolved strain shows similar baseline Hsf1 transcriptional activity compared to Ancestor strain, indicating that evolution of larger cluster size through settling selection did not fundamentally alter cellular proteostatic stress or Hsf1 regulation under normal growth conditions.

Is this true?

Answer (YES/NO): NO